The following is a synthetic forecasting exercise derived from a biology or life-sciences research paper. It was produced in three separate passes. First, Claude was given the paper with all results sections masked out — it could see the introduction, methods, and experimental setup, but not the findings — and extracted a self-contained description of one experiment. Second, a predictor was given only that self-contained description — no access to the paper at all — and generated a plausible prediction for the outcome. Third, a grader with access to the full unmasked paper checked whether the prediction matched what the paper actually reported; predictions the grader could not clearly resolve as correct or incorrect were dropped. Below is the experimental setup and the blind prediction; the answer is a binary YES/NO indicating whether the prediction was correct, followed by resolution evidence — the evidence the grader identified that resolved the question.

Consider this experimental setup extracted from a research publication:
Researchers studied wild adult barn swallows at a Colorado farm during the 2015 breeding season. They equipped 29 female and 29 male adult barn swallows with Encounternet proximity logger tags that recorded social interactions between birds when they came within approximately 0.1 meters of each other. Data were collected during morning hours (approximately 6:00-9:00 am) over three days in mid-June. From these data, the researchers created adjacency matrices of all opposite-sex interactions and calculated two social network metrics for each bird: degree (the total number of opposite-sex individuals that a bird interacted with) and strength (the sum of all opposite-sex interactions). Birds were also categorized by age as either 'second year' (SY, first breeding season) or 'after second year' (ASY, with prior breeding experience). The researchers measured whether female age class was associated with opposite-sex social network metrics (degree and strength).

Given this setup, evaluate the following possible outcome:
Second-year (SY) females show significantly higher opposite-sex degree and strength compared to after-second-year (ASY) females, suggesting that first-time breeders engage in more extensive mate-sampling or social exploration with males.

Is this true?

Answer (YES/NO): NO